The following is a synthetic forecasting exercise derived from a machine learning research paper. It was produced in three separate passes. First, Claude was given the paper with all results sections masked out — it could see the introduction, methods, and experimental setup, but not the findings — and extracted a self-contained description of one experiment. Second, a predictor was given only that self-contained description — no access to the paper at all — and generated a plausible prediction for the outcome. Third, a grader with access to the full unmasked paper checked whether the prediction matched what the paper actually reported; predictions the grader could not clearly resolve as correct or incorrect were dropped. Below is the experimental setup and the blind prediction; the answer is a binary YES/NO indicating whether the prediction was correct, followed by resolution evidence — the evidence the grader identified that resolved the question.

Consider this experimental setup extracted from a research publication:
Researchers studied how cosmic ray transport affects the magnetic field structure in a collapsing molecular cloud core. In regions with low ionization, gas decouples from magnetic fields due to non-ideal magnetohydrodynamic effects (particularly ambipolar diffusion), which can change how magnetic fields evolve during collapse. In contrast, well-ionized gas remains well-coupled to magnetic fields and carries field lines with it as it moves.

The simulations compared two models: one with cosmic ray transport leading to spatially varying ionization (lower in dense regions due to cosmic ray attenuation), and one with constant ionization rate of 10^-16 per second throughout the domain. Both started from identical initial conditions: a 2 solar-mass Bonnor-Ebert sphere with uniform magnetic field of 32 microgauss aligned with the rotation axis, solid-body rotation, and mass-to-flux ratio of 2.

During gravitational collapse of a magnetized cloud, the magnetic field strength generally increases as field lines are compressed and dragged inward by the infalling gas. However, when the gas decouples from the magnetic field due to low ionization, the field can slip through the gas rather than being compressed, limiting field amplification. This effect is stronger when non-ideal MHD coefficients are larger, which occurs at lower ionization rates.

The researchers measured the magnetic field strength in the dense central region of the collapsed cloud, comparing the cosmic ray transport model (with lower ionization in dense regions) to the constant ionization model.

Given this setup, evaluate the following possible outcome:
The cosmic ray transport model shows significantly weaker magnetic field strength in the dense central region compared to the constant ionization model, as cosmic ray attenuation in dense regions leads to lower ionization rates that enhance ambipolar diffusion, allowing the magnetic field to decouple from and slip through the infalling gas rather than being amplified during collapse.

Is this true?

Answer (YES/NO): NO